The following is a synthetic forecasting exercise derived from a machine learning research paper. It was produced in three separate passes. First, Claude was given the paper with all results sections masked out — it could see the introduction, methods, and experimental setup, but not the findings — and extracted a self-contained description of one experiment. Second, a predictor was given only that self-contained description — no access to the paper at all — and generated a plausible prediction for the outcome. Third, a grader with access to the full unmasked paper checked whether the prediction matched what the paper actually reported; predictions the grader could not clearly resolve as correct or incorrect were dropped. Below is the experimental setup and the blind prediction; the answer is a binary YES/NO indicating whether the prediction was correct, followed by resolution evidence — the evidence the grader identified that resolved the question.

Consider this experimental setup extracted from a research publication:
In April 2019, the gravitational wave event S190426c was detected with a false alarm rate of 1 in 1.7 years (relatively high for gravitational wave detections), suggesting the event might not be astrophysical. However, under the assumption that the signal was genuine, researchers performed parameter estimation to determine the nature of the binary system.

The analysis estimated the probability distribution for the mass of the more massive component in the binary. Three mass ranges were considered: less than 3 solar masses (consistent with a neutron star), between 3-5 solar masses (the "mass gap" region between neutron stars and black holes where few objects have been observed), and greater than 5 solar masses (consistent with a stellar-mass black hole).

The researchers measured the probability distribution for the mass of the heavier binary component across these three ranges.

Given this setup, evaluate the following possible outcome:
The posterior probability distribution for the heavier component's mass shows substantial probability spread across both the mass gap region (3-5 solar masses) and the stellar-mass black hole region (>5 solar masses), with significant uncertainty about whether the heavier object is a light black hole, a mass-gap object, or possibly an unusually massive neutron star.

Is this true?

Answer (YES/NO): NO